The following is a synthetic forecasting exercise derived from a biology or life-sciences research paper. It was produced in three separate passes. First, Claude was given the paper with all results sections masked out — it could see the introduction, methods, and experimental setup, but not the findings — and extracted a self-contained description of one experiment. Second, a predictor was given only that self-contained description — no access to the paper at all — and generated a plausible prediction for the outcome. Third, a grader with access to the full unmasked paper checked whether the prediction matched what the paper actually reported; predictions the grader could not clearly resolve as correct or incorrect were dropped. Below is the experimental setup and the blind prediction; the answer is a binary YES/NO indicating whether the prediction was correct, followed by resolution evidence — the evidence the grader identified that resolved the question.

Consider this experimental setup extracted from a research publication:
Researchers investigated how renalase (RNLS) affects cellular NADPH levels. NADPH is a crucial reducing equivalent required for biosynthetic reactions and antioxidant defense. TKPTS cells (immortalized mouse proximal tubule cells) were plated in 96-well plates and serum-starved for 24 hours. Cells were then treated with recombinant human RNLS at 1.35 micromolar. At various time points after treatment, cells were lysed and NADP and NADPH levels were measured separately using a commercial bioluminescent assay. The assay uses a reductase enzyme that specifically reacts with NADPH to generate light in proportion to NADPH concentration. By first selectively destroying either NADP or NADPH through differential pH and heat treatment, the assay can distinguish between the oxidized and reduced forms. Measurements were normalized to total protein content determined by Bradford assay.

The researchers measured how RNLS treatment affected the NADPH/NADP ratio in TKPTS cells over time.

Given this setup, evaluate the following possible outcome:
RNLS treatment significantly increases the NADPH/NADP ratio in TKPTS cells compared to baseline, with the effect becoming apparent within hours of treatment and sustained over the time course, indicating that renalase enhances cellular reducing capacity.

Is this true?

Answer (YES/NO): NO